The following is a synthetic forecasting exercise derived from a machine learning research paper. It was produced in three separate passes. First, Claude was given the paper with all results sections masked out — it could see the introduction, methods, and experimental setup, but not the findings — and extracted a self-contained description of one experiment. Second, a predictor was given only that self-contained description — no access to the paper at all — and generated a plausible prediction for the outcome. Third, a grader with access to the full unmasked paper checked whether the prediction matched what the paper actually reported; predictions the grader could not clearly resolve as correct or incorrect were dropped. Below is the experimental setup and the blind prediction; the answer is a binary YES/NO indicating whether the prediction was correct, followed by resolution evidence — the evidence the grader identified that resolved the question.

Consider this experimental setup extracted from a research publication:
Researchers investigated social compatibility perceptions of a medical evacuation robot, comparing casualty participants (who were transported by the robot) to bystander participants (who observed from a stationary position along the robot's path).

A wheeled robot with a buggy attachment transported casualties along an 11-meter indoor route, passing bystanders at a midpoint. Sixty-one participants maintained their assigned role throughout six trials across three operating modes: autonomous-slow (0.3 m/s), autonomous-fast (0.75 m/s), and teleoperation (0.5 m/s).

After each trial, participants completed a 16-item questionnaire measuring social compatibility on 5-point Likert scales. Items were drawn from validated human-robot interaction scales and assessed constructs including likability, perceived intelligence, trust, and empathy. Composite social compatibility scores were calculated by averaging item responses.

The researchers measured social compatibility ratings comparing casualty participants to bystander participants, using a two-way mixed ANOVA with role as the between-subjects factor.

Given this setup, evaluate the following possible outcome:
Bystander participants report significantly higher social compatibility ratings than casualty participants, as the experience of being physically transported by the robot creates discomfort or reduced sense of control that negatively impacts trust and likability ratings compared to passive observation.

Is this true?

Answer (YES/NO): NO